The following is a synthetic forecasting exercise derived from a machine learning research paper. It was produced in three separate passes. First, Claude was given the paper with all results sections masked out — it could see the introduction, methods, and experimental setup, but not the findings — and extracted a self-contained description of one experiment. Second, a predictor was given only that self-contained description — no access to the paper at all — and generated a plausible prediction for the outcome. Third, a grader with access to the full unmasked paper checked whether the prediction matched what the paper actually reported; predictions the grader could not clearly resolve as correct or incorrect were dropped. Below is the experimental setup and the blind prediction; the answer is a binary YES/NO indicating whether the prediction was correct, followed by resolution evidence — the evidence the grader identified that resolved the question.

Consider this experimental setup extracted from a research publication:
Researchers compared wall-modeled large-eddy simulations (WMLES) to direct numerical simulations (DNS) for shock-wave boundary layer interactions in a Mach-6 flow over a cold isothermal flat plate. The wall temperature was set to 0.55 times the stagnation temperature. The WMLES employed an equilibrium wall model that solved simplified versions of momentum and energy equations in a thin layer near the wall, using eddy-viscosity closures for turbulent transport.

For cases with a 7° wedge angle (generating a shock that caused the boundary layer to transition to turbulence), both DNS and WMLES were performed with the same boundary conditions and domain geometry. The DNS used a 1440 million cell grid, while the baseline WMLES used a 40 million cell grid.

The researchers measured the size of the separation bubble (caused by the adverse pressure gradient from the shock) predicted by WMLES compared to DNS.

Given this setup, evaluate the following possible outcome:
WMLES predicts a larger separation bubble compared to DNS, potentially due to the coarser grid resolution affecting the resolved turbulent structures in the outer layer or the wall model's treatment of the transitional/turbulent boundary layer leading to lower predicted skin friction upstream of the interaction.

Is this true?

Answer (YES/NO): NO